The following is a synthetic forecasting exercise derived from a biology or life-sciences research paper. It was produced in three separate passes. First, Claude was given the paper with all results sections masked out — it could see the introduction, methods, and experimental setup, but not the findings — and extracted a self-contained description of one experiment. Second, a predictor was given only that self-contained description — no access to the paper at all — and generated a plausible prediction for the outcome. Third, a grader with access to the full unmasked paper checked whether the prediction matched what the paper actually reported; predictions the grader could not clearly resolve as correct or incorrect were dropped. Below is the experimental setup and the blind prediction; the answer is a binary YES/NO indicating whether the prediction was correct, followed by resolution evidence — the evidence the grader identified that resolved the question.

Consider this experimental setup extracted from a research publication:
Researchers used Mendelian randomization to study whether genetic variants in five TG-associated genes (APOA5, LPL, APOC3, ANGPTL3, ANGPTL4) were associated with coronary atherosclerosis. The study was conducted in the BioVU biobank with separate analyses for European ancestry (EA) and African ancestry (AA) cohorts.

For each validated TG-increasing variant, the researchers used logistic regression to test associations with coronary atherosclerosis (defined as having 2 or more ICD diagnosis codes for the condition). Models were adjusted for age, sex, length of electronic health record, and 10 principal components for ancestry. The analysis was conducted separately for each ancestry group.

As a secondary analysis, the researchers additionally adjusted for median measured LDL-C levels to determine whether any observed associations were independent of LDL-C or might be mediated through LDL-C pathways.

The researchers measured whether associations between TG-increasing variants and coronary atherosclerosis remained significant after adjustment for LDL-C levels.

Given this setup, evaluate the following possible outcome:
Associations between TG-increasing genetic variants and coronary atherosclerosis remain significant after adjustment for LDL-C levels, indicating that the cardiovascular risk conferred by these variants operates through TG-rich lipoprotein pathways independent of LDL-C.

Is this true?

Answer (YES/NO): NO